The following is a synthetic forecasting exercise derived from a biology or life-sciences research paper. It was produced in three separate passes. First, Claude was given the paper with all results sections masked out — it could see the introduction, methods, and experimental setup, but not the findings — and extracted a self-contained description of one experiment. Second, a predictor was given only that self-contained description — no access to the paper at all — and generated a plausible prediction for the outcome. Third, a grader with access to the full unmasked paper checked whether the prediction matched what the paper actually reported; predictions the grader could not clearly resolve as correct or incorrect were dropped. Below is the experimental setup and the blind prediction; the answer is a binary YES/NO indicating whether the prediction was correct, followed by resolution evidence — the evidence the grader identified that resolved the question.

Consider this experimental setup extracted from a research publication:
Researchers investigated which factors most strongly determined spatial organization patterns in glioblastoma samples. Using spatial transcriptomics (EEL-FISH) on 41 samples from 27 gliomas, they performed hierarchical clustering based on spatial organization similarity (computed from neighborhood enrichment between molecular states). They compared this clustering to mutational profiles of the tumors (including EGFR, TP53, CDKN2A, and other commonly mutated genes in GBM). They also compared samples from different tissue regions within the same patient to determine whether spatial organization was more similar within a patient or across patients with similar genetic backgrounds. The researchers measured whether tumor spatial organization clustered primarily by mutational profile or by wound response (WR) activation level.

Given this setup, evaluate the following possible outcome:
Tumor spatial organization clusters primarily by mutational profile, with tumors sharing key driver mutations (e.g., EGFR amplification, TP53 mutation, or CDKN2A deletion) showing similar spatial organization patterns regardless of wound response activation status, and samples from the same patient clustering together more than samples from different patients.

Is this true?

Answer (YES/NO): NO